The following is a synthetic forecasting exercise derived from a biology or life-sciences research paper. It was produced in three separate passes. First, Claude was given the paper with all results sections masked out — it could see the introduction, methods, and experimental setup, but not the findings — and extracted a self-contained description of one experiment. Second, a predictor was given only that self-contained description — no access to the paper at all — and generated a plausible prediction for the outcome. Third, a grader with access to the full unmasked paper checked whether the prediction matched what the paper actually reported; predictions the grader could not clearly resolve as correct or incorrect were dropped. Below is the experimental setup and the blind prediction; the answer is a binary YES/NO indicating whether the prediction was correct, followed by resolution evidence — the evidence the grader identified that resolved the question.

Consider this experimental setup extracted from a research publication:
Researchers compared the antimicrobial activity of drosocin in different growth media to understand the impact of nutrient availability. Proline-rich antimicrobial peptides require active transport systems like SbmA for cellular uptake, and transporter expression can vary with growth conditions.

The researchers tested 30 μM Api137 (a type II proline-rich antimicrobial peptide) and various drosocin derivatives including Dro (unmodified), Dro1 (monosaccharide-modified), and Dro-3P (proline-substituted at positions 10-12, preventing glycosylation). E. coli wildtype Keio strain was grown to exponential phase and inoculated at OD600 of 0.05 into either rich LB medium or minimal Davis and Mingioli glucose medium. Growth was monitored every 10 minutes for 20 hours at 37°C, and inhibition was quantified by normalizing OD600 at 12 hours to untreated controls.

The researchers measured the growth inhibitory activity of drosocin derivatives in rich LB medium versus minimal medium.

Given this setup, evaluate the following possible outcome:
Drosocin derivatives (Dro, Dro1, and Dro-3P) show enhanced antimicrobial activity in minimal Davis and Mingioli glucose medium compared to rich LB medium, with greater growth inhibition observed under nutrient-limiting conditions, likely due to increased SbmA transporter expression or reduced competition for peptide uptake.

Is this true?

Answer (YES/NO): YES